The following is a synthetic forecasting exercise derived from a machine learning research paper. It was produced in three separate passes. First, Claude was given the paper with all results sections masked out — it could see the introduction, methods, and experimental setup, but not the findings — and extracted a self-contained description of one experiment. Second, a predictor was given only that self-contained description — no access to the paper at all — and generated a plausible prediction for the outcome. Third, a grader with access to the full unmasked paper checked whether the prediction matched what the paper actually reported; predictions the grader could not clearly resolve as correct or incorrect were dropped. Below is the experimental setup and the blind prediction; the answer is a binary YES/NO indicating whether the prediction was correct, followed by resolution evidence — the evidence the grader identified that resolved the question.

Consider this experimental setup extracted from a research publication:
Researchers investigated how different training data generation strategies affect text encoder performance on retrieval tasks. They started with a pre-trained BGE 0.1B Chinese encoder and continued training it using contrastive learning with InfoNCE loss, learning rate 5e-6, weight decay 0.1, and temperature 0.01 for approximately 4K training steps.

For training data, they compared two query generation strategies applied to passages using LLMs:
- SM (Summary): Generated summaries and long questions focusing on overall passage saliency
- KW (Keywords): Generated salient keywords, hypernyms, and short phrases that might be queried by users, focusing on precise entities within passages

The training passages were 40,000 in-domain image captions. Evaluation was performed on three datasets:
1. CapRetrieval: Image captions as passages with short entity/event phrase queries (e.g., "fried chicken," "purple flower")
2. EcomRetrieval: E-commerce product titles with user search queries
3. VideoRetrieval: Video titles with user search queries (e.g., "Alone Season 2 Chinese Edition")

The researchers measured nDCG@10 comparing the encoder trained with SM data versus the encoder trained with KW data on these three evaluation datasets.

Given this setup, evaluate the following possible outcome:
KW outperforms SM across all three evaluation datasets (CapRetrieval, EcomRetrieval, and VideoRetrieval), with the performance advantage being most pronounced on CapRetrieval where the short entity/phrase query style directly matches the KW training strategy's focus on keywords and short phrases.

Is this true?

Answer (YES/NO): NO